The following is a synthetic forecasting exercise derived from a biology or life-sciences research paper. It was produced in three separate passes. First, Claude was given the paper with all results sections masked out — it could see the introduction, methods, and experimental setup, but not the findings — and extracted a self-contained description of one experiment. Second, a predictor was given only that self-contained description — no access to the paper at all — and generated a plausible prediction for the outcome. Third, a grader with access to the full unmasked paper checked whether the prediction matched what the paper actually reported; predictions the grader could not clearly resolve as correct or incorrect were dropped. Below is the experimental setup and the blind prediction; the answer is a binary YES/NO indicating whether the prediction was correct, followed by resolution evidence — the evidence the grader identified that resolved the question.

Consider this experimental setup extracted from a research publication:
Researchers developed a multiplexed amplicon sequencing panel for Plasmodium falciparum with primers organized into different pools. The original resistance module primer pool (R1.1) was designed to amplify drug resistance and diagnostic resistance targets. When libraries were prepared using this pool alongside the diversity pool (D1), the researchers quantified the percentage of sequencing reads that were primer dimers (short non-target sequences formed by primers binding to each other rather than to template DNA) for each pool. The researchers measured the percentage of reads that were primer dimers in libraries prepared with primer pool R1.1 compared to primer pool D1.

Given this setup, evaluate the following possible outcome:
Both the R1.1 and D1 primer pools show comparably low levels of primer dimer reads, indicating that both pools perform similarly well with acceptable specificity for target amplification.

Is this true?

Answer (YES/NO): NO